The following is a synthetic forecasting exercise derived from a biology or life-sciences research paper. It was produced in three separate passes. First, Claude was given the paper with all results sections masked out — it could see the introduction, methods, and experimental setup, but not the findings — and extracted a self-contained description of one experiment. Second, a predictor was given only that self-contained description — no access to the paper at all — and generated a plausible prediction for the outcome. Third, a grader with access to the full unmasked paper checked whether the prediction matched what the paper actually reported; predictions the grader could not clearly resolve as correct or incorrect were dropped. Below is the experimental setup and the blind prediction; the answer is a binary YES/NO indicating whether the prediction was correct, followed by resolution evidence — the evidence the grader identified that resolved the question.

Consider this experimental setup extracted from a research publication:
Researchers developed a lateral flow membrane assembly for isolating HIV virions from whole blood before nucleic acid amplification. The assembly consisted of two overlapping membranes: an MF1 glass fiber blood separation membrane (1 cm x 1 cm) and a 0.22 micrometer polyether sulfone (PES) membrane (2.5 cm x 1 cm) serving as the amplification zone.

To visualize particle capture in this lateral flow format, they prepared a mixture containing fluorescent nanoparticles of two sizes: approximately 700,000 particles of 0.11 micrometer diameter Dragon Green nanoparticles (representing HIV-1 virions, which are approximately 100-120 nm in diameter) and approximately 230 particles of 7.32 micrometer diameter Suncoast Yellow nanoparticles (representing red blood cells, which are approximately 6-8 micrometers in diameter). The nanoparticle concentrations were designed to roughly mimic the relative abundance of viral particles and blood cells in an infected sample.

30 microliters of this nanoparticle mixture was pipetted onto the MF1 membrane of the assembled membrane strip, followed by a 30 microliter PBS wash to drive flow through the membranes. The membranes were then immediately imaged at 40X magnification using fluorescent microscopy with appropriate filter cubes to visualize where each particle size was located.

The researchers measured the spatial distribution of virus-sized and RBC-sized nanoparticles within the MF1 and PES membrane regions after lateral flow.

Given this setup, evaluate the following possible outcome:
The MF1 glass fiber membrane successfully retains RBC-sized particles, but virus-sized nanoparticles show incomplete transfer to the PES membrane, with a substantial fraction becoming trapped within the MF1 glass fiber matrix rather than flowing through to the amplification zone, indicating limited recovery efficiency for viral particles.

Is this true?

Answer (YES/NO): NO